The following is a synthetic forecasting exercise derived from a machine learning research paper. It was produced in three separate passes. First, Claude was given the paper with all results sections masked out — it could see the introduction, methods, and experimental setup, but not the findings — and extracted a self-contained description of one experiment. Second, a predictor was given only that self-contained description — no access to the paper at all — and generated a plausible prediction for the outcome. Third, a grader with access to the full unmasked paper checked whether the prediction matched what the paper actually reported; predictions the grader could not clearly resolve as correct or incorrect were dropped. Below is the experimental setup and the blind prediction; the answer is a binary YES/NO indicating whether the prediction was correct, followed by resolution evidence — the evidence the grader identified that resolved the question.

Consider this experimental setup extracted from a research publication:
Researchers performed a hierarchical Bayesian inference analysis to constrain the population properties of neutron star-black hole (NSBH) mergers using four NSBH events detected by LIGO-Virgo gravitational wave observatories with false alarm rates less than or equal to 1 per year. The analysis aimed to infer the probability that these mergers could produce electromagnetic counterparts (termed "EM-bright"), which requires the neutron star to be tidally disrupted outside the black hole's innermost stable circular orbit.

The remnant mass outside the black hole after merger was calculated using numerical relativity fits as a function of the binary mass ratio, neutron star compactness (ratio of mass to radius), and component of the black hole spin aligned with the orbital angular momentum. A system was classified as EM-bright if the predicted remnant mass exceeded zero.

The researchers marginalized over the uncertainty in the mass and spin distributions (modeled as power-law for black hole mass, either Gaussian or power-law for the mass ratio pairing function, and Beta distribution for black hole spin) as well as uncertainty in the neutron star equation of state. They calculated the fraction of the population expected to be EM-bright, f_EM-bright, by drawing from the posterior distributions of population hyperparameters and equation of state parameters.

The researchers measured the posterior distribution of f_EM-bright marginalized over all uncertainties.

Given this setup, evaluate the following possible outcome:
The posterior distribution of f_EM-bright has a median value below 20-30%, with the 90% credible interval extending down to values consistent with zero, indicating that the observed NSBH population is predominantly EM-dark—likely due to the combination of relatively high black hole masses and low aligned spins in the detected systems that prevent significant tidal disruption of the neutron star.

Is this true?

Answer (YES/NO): NO